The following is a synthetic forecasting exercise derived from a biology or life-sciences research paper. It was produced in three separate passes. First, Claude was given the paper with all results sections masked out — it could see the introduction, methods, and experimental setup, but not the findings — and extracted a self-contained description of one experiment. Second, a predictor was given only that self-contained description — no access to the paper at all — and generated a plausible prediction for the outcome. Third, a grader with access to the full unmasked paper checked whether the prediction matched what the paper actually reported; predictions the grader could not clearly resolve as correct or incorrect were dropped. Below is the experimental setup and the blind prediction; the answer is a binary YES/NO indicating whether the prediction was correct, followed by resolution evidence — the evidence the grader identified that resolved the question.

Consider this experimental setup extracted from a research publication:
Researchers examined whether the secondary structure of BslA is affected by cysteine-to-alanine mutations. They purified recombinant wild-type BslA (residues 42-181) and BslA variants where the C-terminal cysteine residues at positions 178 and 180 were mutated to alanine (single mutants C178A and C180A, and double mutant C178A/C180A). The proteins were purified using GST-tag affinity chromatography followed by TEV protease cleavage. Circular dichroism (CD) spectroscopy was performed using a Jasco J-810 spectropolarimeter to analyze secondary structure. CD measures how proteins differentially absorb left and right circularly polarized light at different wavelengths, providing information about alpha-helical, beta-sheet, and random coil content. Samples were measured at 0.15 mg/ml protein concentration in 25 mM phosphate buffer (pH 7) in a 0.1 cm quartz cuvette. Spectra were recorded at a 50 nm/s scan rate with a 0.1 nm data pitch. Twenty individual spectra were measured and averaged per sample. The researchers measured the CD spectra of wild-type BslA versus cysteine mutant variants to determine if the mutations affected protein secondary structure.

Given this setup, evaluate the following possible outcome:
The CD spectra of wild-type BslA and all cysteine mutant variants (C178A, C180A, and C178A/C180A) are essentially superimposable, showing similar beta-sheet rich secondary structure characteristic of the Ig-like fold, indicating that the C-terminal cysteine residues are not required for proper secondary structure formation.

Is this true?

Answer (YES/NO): YES